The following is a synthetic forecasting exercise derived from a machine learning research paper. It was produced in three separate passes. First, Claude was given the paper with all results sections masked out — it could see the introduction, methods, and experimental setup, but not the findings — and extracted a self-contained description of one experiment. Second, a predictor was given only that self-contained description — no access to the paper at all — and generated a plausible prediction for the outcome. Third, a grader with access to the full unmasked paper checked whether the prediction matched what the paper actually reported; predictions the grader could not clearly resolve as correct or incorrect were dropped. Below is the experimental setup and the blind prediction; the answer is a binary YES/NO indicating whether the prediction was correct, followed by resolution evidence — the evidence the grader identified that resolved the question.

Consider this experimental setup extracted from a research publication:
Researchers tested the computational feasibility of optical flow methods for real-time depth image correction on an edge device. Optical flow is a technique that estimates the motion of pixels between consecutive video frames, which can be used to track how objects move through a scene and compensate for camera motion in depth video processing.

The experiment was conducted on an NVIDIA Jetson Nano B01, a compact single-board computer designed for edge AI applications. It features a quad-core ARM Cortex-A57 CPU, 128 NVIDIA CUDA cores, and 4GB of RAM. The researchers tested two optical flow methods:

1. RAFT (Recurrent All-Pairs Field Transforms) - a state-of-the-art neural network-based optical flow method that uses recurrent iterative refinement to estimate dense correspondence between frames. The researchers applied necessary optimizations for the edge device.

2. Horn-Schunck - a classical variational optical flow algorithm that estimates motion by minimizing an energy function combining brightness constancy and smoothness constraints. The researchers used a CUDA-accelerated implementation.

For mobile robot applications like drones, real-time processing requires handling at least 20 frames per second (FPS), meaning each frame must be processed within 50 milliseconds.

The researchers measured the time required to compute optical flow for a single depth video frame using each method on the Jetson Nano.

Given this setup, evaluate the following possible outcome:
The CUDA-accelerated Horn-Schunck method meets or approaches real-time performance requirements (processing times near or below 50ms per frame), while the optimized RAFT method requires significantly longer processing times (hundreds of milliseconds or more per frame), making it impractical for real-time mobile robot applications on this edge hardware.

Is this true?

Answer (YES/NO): NO